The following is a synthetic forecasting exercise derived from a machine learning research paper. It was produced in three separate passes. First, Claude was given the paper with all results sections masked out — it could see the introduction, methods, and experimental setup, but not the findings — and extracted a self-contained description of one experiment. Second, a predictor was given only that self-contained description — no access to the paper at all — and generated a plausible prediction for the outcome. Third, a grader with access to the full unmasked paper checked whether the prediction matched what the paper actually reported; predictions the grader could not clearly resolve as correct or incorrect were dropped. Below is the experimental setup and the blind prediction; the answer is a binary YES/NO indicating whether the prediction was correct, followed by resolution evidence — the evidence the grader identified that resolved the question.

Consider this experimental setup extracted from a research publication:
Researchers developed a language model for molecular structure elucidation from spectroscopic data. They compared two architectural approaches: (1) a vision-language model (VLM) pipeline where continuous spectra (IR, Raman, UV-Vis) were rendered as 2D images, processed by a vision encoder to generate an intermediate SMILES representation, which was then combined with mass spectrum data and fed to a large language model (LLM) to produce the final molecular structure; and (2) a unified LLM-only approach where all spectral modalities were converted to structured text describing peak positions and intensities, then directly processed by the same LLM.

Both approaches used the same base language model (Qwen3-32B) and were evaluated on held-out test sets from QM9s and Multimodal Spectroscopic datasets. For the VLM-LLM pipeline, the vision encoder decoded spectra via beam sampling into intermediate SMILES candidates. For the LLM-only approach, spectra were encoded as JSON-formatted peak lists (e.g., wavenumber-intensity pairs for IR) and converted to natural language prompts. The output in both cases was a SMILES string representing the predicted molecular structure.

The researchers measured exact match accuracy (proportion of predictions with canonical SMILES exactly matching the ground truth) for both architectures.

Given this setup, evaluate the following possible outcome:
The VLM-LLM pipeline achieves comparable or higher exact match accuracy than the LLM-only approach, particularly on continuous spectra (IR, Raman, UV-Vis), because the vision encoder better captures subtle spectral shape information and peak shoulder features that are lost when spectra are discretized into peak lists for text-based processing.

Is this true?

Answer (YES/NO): NO